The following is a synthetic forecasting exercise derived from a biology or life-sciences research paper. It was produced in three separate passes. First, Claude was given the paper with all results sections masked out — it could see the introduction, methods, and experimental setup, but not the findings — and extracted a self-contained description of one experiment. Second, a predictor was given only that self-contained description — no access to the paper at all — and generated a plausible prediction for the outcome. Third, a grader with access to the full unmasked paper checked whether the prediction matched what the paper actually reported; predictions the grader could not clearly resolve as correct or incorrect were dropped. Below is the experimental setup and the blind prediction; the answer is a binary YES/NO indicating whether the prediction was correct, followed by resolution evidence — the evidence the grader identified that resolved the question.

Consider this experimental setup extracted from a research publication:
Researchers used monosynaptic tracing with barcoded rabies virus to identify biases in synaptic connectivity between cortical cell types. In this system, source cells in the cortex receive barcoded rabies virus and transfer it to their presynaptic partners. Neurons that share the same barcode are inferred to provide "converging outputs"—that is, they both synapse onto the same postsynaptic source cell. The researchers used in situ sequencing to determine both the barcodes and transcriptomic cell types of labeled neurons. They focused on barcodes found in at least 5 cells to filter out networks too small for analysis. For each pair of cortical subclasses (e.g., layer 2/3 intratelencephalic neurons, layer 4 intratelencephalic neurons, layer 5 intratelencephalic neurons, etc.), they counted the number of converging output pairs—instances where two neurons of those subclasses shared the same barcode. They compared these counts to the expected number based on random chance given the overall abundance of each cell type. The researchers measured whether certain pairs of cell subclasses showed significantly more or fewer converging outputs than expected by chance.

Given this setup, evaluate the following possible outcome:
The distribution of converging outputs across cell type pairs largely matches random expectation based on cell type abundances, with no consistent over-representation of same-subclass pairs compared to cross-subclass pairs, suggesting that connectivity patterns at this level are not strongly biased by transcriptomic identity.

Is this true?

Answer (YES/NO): NO